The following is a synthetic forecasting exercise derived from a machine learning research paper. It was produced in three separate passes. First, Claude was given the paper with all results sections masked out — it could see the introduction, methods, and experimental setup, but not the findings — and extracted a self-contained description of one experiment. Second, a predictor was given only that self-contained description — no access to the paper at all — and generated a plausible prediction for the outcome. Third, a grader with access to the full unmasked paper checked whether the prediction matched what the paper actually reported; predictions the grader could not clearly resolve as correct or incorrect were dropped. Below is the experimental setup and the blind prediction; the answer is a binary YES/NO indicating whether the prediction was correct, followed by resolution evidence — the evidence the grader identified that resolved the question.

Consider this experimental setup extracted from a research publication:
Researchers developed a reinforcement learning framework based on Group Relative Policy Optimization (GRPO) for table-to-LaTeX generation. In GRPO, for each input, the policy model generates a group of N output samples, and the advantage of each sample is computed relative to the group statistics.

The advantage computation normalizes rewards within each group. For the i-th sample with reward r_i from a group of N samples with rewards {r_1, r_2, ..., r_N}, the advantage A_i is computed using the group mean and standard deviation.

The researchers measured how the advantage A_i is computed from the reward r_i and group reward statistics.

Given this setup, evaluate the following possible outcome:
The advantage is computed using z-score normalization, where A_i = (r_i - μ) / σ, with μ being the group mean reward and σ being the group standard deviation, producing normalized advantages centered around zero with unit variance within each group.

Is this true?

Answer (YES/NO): YES